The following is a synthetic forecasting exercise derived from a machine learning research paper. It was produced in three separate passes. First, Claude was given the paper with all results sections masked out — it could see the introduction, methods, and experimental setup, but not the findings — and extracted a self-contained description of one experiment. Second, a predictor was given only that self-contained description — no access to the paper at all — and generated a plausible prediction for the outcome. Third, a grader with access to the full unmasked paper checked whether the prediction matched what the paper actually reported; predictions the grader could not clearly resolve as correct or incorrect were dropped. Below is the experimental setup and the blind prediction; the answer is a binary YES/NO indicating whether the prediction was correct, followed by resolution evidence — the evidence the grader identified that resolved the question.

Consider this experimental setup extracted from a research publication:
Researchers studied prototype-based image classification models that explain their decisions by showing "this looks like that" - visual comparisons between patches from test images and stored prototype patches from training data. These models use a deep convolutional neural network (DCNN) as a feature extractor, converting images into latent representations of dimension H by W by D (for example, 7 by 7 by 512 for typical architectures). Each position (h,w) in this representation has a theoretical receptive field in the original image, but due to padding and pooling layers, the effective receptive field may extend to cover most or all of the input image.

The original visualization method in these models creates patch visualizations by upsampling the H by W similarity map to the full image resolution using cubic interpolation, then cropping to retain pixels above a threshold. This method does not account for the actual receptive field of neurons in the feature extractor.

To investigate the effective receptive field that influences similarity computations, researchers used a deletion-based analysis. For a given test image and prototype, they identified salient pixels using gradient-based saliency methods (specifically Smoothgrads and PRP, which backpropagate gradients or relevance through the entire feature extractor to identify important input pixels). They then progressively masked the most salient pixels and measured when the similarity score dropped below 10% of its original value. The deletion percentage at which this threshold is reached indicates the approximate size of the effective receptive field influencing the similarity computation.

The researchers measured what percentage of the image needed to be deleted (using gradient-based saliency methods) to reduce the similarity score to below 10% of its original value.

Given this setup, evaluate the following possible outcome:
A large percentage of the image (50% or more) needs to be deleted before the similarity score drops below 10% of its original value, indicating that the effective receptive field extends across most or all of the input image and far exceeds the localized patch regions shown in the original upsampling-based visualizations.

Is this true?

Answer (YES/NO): NO